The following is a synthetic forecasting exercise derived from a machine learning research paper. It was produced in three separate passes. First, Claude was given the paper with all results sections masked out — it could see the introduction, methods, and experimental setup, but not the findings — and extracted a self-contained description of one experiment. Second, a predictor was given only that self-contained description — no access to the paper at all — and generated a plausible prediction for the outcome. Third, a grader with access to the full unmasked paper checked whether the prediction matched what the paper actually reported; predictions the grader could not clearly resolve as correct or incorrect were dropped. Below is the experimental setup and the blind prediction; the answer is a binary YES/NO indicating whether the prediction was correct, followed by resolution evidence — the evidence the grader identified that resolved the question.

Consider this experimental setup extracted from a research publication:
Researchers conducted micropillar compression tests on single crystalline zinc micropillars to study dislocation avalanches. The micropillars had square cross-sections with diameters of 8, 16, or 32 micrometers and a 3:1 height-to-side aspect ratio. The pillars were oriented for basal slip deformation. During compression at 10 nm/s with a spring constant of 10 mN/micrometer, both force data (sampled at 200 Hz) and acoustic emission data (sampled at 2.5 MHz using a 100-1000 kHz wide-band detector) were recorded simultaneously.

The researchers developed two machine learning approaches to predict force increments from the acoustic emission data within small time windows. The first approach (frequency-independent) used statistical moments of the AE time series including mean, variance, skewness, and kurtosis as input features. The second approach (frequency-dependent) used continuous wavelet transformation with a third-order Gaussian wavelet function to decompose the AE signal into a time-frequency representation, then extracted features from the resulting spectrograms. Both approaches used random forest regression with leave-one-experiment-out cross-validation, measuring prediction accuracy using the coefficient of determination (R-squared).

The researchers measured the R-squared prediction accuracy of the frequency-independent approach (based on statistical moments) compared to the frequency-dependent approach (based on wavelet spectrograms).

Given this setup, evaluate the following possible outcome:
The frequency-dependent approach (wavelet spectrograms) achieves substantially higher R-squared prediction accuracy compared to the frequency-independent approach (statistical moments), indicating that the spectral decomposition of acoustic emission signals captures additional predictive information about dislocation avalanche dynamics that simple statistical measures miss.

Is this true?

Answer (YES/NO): YES